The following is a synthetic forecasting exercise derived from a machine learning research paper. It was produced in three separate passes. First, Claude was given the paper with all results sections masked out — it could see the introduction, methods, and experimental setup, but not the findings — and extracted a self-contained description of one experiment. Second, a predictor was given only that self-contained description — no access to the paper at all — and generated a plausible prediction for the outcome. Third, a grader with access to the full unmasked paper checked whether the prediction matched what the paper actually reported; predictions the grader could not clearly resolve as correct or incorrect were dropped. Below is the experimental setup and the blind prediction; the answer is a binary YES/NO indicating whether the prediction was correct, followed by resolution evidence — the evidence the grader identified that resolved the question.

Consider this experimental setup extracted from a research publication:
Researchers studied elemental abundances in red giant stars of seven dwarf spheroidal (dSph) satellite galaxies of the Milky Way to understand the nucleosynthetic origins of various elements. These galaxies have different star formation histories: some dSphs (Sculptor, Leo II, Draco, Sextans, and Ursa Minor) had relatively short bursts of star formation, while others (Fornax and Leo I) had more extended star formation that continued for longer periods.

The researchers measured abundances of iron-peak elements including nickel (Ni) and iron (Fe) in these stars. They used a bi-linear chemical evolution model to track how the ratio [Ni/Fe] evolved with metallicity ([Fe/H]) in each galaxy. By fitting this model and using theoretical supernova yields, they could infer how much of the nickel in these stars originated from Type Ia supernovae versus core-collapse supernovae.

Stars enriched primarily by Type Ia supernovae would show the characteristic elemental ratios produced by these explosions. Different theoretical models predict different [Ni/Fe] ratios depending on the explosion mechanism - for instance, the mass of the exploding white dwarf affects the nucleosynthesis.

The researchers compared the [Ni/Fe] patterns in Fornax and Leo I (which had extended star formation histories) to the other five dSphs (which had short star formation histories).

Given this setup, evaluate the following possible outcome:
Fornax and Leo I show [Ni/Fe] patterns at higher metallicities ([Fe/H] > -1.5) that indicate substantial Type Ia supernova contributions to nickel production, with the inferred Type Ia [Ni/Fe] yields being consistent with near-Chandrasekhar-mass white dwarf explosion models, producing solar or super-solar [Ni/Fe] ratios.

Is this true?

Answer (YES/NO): YES